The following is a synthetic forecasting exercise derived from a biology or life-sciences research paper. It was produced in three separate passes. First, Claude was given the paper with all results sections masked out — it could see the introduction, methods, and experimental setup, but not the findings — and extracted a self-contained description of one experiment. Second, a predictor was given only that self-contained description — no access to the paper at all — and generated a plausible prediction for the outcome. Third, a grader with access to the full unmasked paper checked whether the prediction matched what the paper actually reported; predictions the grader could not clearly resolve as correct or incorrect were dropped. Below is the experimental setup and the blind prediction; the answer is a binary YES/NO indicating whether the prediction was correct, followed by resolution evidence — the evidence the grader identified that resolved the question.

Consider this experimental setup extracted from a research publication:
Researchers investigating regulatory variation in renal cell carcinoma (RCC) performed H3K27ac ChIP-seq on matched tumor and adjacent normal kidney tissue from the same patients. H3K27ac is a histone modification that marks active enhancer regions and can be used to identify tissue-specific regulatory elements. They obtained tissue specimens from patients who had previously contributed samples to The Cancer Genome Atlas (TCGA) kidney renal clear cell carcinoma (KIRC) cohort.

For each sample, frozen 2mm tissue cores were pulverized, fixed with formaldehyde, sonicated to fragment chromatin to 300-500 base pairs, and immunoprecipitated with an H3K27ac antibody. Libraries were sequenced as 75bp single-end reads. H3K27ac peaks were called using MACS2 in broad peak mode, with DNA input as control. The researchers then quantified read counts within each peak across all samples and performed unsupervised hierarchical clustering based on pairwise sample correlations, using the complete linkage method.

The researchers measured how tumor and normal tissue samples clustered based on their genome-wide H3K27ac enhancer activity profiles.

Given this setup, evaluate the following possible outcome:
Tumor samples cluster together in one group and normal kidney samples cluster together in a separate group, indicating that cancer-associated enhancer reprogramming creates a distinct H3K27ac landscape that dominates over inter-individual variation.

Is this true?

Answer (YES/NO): YES